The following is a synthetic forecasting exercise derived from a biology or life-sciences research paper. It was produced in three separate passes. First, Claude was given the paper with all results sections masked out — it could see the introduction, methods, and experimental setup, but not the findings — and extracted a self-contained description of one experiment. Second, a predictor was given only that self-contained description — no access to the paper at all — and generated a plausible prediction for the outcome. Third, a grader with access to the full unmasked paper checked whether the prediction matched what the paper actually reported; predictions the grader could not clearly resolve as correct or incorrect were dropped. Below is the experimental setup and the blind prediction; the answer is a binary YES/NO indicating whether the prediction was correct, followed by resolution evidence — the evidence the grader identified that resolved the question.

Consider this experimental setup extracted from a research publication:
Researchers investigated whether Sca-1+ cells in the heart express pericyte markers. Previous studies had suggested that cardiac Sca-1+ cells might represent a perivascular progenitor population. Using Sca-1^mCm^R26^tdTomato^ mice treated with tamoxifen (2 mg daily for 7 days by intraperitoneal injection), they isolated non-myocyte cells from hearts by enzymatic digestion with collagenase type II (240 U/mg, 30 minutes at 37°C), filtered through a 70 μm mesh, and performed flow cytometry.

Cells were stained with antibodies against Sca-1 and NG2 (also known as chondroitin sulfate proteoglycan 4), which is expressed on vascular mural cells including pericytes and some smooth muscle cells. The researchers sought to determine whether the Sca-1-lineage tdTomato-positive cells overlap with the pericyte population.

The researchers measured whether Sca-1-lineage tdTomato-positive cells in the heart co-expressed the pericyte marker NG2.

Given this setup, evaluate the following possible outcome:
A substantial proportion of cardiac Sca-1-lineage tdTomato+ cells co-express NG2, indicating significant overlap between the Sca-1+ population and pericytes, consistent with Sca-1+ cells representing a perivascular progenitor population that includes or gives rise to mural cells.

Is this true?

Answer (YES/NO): NO